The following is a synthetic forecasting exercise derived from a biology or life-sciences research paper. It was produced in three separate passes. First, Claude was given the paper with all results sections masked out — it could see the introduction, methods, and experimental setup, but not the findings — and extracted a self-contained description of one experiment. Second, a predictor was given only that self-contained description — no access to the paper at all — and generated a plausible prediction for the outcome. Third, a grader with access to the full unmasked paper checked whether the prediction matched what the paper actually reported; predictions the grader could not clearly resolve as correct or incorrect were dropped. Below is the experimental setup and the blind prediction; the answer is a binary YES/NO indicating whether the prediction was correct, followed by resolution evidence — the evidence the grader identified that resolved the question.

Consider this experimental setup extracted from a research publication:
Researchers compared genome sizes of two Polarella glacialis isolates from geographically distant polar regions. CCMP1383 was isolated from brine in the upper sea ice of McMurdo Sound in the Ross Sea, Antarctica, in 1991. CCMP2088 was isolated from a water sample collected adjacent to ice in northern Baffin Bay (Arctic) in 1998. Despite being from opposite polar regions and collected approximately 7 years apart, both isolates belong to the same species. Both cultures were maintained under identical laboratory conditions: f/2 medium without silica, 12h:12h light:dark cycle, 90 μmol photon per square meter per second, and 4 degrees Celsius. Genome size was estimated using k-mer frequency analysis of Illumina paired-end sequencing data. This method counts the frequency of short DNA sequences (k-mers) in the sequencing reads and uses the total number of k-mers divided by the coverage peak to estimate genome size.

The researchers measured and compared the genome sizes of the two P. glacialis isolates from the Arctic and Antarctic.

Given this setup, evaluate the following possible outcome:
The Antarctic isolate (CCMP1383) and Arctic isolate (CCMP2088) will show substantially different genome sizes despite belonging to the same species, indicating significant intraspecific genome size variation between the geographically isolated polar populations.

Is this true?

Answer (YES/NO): YES